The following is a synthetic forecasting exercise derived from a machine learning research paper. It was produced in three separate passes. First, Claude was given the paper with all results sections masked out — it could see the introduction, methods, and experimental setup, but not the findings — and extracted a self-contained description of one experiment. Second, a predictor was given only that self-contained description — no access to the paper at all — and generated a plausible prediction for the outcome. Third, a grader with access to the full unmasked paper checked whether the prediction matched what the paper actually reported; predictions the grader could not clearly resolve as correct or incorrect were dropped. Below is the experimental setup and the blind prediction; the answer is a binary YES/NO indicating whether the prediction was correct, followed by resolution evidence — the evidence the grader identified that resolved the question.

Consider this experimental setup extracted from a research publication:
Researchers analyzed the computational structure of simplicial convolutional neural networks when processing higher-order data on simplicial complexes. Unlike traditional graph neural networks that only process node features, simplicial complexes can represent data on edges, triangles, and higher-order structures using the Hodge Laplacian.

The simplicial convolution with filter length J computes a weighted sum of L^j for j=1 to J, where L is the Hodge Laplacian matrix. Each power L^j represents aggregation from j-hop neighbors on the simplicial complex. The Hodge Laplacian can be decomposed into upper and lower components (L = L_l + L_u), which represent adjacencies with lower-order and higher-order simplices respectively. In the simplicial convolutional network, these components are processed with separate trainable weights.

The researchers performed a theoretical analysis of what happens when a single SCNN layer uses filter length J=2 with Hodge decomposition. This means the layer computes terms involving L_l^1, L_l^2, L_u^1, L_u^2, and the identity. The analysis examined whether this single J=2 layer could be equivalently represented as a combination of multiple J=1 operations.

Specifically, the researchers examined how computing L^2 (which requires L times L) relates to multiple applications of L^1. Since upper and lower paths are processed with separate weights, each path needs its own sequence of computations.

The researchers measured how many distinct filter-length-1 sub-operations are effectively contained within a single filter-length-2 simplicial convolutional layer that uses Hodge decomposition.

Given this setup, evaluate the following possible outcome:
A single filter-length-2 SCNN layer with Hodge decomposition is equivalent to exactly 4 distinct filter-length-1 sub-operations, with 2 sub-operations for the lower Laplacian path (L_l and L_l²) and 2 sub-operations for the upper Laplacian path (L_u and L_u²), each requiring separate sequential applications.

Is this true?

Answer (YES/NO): YES